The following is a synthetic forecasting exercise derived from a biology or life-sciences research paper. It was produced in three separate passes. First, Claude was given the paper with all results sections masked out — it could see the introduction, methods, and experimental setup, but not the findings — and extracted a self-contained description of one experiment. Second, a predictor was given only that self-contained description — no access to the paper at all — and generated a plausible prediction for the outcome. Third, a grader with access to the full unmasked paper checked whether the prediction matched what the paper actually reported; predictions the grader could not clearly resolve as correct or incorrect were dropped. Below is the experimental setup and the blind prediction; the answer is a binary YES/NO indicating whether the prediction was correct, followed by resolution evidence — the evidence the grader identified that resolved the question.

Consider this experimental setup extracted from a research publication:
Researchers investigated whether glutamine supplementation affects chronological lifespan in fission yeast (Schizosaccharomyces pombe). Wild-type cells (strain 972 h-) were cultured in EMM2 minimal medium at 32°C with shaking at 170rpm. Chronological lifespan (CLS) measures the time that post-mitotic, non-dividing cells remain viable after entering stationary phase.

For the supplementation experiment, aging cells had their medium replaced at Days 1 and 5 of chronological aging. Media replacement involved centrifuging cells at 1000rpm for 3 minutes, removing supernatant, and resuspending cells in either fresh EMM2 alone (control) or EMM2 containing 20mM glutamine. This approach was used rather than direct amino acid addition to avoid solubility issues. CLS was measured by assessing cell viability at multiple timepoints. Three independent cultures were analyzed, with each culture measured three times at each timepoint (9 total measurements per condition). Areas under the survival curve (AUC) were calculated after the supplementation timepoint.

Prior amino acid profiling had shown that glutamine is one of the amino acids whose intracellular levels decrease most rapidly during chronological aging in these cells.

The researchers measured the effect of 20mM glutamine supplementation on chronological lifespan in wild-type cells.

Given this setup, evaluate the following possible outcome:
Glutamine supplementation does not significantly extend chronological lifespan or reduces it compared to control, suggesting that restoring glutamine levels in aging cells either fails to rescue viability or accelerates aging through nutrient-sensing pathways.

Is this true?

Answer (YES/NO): NO